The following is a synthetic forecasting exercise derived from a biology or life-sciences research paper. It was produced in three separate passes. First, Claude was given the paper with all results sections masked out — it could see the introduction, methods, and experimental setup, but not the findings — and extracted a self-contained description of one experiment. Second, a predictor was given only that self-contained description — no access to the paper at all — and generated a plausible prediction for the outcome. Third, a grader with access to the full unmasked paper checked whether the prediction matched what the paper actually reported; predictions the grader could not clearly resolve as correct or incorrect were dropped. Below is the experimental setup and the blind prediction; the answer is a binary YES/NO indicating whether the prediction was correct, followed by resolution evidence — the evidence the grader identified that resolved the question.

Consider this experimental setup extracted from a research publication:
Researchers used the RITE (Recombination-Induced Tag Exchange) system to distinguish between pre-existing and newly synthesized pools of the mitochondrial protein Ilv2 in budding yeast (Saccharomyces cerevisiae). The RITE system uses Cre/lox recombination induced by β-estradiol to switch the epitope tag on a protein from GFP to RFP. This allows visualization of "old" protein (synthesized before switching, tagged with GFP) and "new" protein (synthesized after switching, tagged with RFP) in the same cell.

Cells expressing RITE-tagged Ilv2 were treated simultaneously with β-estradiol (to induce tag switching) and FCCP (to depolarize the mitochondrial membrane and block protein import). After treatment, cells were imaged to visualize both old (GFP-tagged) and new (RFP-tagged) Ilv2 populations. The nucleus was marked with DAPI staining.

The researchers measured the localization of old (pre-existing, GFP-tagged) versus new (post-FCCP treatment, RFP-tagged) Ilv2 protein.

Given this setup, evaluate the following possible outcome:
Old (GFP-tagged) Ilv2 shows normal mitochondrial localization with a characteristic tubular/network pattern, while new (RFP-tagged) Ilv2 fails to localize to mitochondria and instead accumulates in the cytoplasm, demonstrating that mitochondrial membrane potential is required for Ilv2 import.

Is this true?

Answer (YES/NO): NO